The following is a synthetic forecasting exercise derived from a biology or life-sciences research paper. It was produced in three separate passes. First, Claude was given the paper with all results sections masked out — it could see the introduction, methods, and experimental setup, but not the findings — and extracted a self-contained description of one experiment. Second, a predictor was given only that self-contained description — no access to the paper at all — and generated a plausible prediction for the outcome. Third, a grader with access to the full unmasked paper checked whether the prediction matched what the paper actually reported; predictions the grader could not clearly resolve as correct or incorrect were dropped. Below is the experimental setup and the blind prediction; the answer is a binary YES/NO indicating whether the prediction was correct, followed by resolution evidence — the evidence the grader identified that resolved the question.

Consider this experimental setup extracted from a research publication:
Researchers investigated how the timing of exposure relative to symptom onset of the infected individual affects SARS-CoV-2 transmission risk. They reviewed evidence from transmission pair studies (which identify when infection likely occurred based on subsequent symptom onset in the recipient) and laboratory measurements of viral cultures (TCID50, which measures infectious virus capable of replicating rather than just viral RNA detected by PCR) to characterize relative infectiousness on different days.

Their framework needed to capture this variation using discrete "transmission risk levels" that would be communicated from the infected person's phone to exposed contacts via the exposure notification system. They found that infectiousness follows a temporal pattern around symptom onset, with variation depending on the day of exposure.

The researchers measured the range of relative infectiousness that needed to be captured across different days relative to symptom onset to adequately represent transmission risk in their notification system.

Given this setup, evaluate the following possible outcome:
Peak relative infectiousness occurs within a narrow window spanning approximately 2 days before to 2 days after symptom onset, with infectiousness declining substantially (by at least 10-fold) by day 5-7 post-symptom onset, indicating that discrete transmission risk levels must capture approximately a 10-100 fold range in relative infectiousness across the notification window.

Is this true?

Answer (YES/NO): YES